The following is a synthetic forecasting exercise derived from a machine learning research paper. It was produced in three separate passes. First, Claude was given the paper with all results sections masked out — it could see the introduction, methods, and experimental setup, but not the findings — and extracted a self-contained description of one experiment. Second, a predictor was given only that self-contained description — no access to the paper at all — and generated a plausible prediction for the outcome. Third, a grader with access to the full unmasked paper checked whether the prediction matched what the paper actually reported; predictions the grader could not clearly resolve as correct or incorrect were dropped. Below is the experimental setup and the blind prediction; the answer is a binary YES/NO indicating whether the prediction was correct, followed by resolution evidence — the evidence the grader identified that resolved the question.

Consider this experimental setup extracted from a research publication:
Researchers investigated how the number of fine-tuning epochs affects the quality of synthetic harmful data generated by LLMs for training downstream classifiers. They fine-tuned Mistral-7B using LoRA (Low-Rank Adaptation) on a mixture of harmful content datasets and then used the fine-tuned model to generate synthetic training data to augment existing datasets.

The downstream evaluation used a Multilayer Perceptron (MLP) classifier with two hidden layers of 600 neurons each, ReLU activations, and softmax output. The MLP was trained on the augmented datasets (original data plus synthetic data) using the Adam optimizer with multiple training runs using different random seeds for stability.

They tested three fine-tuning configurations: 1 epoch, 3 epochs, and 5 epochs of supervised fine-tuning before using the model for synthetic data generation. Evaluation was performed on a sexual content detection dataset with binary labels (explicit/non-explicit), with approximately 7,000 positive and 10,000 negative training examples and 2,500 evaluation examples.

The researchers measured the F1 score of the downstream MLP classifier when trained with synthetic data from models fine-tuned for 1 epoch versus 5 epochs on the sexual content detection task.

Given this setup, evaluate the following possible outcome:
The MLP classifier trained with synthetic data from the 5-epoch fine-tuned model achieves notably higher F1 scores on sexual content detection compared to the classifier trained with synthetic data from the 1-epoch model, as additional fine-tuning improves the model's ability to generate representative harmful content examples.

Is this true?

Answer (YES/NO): YES